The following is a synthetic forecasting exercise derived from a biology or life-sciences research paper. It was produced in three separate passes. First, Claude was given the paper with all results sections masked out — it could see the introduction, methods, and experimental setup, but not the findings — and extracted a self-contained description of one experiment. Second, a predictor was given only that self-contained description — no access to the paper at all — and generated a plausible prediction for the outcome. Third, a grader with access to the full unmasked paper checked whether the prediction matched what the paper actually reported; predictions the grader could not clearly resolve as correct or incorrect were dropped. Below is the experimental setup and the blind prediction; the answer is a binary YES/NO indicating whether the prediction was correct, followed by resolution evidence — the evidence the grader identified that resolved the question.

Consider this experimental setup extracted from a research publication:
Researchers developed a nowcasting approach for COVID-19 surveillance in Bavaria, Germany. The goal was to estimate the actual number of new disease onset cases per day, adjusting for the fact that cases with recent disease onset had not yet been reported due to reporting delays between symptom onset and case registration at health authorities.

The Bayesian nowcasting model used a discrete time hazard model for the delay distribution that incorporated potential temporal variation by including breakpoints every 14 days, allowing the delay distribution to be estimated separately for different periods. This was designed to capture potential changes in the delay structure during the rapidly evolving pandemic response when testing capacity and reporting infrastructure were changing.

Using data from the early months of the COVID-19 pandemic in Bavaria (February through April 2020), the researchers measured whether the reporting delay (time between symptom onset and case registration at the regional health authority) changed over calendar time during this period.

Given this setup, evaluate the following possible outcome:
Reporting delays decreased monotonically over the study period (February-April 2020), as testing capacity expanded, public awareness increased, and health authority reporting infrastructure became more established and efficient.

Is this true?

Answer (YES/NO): NO